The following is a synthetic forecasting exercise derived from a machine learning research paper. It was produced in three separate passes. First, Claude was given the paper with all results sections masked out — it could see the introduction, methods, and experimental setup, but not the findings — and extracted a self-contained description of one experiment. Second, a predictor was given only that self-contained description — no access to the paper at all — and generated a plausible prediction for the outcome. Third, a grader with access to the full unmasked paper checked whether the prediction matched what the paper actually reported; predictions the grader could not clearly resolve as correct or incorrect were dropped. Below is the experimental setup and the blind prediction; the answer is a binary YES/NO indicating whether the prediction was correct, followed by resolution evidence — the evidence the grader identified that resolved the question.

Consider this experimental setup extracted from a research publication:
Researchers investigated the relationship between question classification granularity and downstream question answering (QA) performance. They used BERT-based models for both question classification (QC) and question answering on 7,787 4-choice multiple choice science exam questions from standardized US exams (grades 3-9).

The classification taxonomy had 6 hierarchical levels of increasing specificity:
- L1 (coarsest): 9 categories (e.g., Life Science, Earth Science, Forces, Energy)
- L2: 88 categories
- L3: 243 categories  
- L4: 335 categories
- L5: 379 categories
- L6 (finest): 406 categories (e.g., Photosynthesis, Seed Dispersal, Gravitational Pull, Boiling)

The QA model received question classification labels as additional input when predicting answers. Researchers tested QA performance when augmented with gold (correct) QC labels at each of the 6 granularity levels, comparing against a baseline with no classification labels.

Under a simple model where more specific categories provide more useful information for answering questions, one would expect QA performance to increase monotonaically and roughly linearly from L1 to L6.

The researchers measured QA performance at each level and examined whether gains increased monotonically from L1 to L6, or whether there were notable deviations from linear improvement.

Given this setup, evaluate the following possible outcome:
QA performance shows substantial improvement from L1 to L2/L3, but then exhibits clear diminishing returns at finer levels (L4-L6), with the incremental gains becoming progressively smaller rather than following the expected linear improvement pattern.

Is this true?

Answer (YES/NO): NO